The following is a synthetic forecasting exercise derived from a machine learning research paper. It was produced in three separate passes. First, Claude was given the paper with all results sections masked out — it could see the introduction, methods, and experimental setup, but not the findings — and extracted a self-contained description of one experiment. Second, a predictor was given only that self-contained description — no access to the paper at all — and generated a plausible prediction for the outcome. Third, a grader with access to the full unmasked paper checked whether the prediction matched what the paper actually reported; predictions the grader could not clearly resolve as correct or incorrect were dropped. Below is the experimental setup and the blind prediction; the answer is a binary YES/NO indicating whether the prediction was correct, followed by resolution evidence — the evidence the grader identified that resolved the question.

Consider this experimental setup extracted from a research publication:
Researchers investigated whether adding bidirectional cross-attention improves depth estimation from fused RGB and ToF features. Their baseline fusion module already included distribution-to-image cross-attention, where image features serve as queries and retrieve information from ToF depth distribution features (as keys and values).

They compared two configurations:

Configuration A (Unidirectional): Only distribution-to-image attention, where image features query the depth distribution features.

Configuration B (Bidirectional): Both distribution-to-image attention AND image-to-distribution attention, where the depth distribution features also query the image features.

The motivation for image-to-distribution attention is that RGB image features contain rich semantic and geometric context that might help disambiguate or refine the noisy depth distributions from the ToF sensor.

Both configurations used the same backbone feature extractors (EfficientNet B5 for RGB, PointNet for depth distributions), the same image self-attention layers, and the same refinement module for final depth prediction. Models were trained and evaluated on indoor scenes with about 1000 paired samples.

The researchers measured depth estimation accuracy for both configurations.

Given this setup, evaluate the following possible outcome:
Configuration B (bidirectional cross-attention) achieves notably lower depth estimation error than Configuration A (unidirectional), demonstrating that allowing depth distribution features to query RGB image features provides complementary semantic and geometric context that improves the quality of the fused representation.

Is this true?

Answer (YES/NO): YES